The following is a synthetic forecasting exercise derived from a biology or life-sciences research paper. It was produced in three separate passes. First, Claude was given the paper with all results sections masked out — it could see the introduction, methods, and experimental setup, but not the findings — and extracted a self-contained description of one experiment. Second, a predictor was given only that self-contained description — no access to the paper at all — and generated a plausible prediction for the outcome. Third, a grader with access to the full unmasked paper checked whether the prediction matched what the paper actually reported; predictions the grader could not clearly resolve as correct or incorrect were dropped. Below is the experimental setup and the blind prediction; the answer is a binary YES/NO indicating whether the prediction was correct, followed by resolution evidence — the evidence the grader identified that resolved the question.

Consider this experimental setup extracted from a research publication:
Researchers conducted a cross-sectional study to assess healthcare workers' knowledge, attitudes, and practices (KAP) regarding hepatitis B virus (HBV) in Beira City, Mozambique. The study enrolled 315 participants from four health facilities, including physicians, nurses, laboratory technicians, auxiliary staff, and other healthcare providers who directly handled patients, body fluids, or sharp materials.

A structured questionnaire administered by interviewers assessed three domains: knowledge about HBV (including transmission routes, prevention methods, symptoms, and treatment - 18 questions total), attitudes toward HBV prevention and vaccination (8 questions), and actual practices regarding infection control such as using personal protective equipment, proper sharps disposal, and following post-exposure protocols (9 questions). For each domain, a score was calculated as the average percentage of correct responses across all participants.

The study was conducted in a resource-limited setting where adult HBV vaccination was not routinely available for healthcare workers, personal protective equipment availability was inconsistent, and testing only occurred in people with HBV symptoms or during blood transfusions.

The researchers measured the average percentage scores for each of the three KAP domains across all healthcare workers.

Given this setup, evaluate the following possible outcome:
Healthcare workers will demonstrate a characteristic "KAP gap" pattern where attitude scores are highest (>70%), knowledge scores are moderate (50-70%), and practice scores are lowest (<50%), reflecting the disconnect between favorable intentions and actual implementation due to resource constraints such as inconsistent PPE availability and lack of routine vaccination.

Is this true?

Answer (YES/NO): NO